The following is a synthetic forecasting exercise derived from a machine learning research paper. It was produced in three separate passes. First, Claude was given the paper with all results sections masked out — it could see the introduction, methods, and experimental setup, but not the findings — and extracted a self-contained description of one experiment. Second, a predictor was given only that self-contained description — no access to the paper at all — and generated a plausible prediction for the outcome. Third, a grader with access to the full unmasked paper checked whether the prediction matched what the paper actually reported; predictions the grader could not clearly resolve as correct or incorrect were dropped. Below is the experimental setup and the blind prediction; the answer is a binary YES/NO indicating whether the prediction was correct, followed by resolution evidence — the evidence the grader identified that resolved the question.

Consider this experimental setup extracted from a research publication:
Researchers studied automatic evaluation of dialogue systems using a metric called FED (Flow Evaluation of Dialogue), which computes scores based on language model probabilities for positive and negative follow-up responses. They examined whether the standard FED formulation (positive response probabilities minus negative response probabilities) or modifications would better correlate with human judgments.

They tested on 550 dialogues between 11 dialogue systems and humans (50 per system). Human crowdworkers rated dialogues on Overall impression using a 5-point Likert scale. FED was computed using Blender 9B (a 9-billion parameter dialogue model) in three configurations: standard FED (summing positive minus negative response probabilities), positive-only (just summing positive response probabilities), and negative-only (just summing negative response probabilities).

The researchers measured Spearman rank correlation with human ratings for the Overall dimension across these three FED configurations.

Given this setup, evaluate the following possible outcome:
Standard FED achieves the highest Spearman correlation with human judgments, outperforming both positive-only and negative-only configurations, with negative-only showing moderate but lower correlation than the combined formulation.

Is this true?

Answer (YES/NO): NO